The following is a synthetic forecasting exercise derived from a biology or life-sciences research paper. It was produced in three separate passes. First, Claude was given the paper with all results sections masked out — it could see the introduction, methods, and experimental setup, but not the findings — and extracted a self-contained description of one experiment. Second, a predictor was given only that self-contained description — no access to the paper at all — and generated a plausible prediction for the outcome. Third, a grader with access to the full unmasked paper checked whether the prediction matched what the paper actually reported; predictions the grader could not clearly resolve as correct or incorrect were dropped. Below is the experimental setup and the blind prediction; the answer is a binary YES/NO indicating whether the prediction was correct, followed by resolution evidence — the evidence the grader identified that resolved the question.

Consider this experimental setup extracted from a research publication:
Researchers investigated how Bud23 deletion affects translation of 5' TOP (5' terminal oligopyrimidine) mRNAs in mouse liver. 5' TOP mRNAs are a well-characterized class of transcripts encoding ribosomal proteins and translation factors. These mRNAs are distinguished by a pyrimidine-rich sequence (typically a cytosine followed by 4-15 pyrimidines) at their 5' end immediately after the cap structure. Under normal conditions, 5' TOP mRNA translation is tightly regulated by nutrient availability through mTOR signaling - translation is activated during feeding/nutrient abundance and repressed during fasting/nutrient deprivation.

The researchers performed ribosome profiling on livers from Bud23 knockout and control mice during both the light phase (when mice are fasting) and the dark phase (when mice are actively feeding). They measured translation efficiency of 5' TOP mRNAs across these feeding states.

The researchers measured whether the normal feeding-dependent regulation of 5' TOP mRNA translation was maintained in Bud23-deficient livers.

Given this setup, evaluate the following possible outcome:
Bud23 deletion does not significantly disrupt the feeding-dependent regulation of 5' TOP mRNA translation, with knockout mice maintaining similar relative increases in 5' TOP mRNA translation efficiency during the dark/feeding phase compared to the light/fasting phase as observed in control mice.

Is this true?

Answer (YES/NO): NO